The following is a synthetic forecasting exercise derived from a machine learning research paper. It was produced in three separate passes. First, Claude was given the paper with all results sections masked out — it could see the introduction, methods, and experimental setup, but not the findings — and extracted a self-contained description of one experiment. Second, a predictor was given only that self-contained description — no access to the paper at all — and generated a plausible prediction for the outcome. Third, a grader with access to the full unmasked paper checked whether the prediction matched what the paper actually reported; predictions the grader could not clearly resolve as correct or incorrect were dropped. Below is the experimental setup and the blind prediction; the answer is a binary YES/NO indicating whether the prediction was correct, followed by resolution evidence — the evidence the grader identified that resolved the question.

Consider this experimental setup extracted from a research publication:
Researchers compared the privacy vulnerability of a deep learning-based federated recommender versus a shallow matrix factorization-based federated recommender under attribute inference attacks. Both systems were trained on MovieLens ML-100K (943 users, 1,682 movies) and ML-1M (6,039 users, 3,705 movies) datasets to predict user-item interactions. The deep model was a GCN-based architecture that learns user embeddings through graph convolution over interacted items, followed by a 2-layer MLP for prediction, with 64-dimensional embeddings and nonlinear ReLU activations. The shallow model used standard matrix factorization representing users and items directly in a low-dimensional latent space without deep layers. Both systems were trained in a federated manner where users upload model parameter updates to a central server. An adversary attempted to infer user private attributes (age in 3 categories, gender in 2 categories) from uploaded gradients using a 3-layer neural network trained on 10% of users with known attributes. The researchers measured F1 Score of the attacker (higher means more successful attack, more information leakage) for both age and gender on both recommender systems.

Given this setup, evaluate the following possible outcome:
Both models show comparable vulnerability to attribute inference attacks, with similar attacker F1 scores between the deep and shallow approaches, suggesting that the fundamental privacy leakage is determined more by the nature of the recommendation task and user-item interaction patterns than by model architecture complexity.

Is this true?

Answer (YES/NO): NO